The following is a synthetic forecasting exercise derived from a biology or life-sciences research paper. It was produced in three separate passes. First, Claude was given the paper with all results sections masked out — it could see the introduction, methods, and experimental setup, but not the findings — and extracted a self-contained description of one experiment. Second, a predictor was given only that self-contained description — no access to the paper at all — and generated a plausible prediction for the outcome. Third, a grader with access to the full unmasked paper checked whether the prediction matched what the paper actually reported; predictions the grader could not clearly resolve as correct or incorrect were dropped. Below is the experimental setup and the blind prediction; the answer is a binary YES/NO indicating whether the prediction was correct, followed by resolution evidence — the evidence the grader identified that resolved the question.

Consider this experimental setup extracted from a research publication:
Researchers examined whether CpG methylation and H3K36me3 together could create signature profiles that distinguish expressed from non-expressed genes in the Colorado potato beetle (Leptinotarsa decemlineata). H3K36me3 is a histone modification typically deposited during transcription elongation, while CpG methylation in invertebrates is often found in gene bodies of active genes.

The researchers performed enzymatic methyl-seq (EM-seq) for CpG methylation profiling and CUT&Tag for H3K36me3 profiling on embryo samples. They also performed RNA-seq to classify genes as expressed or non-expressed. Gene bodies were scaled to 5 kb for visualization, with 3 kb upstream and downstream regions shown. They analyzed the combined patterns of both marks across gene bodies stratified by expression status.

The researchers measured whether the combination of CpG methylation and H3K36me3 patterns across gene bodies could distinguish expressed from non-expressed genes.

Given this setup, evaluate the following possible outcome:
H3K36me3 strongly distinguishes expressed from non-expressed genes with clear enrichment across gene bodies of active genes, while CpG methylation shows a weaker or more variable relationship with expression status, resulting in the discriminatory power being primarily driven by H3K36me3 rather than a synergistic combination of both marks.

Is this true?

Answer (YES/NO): NO